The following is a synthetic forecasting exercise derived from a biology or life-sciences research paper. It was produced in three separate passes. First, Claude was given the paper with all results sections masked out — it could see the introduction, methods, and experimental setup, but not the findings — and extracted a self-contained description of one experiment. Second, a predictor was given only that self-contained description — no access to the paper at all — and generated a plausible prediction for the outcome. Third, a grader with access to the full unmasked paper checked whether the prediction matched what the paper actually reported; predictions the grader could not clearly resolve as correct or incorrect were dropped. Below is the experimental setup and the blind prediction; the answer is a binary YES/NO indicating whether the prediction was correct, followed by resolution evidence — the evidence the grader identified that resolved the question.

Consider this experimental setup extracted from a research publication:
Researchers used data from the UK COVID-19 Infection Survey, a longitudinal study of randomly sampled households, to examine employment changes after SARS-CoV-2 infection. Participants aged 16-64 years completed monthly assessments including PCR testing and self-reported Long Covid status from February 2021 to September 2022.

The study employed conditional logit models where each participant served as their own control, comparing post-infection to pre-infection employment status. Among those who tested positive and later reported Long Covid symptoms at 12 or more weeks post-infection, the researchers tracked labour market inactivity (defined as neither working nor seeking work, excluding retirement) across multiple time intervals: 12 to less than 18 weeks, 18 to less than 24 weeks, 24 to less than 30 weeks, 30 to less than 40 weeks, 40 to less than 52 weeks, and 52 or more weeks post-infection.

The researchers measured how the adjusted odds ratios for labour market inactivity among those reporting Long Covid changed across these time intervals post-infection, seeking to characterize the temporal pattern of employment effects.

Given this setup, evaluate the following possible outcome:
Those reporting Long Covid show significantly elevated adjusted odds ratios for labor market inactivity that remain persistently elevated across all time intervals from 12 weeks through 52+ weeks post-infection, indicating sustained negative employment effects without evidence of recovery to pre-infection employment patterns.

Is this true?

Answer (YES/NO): NO